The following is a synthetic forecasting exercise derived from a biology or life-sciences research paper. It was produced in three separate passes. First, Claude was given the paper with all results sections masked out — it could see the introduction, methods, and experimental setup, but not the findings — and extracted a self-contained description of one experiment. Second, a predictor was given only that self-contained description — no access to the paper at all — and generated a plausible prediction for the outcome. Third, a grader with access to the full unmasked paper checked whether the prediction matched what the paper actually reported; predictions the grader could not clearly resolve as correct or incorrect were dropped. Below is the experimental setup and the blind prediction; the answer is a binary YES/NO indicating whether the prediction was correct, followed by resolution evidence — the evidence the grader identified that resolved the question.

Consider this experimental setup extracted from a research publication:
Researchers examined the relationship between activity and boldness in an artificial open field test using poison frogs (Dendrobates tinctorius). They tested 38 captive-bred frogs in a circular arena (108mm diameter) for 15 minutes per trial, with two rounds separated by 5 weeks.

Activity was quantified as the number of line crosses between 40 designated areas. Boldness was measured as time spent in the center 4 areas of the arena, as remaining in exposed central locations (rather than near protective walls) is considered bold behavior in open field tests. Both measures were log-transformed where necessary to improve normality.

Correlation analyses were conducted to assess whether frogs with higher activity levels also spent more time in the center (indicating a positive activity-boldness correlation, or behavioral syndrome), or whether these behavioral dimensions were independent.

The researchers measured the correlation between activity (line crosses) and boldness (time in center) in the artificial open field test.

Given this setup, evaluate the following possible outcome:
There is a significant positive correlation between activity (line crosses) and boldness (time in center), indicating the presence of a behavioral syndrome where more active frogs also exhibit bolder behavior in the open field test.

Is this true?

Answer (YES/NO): NO